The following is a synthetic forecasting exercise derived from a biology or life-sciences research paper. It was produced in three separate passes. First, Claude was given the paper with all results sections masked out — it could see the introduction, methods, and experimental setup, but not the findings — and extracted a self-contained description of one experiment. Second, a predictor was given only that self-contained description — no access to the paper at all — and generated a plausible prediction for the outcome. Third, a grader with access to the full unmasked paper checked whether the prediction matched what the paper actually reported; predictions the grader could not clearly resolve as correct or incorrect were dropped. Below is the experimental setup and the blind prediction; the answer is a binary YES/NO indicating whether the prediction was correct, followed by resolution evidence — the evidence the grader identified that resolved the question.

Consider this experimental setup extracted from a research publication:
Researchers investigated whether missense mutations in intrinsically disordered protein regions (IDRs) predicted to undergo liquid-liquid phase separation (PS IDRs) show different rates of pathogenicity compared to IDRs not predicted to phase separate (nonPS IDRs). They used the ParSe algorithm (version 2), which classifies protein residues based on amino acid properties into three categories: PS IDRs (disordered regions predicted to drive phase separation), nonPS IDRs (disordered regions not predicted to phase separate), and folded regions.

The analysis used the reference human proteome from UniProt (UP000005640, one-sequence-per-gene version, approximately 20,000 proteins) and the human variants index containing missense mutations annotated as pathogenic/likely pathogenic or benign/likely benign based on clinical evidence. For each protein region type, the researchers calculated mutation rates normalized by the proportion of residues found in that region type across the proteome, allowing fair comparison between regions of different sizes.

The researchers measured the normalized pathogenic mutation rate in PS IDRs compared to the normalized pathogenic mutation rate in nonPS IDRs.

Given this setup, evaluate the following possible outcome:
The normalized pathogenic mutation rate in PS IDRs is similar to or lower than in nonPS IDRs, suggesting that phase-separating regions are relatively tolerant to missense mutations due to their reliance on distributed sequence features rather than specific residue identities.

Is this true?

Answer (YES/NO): NO